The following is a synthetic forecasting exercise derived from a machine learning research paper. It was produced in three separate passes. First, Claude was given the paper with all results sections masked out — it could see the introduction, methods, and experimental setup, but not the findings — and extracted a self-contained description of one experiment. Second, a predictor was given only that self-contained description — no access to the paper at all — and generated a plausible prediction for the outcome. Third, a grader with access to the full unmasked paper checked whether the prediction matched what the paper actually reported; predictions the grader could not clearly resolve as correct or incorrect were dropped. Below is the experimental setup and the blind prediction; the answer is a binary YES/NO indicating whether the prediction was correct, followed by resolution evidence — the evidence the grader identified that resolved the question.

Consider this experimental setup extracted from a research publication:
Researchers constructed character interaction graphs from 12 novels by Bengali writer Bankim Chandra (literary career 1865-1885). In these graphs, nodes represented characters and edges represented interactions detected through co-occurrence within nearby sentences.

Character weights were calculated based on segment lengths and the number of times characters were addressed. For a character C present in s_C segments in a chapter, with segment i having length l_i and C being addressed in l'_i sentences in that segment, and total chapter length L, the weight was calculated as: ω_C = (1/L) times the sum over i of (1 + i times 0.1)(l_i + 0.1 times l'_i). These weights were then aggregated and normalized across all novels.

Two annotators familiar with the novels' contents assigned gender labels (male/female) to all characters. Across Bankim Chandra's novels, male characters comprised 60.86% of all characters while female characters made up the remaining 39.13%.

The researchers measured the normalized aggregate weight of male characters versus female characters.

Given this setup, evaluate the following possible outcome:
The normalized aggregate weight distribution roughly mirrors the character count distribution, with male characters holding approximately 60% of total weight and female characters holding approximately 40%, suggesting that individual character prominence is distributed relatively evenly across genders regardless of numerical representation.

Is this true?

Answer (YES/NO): NO